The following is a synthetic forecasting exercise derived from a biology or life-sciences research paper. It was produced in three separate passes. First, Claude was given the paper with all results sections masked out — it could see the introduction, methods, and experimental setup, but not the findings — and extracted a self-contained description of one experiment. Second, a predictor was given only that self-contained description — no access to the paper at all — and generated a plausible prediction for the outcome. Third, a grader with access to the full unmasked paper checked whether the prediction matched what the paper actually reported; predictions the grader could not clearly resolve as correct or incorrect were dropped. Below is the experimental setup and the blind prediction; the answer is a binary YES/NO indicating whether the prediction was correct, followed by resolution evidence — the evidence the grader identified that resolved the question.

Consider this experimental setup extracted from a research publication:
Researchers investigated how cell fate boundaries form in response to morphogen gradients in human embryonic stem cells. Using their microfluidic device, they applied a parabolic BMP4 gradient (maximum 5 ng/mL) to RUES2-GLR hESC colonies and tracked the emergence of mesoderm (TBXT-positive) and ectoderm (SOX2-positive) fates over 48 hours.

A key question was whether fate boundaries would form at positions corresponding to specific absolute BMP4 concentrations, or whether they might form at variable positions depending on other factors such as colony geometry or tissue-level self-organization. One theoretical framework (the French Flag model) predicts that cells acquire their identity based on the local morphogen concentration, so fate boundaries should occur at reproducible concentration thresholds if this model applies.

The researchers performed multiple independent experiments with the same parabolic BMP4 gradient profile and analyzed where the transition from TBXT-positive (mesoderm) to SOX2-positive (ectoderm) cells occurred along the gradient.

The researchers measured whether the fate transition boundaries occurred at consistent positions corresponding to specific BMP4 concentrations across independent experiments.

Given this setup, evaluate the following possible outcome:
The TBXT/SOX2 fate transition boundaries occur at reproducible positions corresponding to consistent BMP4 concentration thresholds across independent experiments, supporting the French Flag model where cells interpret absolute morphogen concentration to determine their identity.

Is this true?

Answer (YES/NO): YES